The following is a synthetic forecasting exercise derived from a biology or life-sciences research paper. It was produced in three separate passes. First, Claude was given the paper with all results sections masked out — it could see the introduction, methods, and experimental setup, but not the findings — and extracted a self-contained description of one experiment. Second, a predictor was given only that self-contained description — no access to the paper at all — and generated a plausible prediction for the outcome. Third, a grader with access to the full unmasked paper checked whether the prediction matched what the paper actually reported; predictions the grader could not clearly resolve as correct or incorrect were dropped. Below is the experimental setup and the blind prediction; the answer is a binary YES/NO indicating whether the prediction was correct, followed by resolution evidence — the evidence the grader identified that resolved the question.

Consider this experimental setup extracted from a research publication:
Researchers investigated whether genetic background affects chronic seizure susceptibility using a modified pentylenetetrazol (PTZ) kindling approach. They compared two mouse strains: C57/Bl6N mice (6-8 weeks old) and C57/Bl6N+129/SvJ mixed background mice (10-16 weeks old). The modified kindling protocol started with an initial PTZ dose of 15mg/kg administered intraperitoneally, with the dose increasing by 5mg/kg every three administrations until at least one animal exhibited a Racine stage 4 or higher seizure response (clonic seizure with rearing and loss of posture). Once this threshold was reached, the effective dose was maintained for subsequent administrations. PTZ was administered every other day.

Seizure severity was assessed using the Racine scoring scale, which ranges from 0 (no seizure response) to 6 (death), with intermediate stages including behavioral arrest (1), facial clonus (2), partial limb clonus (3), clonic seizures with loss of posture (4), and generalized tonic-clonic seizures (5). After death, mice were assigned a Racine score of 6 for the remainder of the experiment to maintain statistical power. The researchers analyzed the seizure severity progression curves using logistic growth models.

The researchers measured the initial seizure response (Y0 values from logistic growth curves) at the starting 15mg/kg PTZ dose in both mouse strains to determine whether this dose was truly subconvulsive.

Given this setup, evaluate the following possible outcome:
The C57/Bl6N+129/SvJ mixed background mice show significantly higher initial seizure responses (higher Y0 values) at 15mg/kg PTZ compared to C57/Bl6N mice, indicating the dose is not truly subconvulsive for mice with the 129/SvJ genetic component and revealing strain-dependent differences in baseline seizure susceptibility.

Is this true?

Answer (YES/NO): NO